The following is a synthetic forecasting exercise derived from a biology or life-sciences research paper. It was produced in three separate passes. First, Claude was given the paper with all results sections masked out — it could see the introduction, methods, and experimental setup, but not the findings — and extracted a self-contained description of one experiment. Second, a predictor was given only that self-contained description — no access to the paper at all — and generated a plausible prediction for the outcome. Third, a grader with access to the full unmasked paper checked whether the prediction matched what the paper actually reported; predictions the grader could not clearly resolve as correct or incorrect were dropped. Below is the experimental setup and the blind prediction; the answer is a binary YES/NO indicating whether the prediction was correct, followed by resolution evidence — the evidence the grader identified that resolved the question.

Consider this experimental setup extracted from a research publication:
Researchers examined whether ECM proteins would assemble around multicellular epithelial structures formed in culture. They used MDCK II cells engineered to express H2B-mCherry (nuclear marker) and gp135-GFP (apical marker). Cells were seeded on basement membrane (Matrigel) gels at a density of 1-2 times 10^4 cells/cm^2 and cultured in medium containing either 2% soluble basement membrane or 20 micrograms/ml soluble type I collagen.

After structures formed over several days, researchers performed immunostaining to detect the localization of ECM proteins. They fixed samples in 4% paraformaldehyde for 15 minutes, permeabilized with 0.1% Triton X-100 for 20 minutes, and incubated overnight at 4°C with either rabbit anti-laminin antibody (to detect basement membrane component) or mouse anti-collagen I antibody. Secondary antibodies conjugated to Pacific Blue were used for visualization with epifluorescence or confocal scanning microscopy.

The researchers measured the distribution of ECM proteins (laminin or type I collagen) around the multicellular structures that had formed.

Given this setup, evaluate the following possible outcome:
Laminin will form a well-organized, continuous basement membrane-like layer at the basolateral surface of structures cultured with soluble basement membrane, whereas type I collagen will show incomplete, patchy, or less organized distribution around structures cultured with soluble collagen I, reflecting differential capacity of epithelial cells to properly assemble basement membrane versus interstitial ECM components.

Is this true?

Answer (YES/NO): NO